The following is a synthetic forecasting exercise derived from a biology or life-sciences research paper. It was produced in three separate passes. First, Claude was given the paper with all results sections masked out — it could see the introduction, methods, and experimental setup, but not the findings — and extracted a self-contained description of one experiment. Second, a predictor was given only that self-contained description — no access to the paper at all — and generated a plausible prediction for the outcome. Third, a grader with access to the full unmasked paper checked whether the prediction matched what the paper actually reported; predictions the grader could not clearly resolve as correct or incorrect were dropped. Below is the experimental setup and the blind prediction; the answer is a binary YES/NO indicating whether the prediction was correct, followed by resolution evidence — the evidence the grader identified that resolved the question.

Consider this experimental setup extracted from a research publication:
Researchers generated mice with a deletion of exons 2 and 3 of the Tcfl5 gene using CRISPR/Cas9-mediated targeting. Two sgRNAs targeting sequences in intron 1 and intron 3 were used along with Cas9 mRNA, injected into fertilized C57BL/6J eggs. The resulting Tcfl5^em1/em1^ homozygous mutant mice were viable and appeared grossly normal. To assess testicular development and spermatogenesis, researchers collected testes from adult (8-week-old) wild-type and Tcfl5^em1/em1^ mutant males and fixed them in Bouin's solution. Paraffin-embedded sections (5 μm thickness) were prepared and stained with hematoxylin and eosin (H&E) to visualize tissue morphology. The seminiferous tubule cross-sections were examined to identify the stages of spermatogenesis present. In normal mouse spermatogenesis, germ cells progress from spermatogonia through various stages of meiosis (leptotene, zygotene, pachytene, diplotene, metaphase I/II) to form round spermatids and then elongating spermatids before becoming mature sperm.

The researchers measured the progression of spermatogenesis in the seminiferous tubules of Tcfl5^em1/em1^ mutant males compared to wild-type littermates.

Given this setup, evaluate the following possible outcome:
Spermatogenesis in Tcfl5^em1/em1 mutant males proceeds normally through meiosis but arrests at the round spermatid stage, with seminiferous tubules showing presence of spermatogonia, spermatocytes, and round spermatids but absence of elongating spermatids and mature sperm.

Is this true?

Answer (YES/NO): NO